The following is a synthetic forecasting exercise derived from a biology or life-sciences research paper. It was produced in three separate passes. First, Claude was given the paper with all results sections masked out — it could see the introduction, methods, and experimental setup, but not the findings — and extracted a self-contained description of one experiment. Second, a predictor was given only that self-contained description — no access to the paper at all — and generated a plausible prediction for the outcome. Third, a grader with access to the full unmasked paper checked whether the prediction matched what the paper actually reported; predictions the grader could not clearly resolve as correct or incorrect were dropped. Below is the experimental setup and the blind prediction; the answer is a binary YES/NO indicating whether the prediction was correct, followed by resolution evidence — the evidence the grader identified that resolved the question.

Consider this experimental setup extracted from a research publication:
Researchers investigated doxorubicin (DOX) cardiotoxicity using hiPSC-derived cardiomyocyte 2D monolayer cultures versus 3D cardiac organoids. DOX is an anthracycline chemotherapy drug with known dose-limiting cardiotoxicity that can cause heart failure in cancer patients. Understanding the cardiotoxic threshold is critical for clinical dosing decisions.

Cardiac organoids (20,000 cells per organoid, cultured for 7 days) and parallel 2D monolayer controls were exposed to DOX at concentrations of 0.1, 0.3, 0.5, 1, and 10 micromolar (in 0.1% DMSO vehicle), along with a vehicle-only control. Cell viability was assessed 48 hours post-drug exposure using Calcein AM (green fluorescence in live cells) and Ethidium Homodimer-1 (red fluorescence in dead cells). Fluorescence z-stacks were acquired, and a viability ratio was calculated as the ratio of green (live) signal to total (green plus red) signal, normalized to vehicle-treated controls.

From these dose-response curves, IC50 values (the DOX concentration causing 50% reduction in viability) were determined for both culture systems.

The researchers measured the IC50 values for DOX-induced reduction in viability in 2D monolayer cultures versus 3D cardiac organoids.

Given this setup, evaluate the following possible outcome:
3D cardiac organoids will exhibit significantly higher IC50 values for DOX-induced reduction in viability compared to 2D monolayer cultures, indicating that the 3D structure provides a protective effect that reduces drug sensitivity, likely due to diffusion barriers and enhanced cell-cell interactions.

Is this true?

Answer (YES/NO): YES